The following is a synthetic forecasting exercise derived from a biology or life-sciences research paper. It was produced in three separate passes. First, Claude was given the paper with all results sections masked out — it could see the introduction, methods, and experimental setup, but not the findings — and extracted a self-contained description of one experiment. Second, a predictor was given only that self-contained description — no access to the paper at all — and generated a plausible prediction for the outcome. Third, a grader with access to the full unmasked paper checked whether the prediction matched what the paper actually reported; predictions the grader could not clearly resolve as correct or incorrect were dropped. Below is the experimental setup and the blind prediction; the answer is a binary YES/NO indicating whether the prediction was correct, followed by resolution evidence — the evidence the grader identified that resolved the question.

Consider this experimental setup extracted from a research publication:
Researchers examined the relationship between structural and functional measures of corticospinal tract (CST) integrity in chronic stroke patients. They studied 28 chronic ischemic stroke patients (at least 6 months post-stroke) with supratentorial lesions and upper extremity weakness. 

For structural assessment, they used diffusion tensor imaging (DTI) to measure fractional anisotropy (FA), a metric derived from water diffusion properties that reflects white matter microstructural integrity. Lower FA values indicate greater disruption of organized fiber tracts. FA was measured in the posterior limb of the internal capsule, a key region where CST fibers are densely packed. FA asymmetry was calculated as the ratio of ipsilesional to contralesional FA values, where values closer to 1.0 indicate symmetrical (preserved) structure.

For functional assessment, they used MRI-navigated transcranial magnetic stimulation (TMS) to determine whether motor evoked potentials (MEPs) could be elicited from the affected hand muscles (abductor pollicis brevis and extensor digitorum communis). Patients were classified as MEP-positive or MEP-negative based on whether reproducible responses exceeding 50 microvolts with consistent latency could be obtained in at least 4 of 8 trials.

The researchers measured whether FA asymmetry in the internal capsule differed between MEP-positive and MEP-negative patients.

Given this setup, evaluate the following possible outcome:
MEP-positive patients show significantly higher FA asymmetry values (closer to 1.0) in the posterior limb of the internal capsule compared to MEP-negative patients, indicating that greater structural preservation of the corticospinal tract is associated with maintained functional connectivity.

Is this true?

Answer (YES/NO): YES